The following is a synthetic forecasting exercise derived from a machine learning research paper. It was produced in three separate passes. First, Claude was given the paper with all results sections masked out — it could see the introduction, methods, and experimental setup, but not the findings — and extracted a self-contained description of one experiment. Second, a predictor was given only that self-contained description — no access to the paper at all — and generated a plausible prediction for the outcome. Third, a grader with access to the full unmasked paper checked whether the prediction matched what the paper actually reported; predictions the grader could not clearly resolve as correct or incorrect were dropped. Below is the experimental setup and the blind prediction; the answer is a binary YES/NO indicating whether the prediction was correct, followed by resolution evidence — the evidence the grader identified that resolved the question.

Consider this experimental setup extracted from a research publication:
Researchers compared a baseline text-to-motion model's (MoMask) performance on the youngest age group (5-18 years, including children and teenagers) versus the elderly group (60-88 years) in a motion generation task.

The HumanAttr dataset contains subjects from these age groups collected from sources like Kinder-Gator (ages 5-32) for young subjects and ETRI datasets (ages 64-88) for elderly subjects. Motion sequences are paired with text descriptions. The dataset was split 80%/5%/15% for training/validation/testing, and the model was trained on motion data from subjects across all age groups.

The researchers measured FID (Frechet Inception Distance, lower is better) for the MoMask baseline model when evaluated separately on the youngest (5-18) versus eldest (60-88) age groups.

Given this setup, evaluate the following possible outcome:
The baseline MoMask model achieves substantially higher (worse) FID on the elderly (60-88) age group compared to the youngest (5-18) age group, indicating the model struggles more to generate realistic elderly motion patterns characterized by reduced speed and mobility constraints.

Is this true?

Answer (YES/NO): NO